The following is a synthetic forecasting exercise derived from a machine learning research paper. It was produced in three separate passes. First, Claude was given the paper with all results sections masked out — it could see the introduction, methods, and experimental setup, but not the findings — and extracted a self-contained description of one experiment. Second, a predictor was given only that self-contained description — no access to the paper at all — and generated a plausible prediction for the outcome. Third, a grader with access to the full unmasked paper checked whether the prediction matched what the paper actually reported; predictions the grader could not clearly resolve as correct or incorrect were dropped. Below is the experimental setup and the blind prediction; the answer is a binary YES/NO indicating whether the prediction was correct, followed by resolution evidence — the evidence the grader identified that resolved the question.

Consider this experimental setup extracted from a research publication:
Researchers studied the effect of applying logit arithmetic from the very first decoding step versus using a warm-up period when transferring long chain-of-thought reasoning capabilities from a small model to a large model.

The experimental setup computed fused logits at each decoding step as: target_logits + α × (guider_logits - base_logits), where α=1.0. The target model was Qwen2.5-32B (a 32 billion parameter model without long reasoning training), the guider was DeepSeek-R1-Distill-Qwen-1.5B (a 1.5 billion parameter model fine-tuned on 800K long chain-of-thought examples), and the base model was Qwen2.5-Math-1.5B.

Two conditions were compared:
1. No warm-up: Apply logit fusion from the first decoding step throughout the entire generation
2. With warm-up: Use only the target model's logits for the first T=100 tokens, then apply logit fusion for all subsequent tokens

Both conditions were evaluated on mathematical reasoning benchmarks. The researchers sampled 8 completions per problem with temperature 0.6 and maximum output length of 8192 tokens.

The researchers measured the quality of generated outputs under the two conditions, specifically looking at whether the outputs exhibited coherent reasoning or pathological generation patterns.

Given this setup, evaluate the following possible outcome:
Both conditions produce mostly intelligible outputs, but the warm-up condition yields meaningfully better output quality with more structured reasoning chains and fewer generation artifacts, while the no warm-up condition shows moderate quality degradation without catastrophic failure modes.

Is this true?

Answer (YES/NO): NO